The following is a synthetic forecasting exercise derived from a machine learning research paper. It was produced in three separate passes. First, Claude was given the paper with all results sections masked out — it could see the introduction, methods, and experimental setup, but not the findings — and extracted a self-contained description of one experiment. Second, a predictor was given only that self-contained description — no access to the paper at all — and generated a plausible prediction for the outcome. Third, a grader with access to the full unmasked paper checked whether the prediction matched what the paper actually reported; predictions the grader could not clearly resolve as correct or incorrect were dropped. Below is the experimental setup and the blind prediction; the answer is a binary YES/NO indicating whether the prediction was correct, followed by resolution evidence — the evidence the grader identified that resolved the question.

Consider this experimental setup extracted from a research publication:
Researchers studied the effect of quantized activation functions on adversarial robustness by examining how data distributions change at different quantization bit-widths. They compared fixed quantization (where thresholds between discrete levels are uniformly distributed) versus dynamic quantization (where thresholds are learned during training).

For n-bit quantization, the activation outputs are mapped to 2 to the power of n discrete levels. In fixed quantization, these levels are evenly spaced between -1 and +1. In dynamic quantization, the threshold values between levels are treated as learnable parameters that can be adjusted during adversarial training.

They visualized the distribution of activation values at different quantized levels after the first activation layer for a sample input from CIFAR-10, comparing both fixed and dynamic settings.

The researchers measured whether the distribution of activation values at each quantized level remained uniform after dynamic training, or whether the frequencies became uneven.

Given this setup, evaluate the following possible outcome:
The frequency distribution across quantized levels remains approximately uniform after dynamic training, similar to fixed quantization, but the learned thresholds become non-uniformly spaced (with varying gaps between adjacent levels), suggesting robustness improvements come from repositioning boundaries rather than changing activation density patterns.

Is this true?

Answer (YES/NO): NO